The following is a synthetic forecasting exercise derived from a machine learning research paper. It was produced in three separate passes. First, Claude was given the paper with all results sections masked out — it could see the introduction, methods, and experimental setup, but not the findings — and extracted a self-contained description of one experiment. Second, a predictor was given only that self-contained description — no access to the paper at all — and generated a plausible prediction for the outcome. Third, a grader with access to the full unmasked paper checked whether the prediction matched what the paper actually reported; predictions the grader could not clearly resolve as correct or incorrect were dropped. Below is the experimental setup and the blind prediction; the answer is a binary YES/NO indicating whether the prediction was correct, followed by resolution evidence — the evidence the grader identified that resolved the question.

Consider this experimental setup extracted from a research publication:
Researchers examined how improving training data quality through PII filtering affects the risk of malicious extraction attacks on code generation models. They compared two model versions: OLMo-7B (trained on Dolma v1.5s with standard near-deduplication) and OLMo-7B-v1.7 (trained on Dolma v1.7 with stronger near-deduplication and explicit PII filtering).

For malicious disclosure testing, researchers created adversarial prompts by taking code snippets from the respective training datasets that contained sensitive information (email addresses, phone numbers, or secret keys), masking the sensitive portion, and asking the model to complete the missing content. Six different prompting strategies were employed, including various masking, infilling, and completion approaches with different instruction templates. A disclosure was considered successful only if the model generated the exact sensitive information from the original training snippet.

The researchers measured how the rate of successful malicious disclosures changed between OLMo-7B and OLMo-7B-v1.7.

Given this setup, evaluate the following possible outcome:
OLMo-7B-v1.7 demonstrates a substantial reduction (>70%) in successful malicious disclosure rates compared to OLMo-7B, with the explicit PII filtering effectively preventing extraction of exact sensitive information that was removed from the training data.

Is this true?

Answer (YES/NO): NO